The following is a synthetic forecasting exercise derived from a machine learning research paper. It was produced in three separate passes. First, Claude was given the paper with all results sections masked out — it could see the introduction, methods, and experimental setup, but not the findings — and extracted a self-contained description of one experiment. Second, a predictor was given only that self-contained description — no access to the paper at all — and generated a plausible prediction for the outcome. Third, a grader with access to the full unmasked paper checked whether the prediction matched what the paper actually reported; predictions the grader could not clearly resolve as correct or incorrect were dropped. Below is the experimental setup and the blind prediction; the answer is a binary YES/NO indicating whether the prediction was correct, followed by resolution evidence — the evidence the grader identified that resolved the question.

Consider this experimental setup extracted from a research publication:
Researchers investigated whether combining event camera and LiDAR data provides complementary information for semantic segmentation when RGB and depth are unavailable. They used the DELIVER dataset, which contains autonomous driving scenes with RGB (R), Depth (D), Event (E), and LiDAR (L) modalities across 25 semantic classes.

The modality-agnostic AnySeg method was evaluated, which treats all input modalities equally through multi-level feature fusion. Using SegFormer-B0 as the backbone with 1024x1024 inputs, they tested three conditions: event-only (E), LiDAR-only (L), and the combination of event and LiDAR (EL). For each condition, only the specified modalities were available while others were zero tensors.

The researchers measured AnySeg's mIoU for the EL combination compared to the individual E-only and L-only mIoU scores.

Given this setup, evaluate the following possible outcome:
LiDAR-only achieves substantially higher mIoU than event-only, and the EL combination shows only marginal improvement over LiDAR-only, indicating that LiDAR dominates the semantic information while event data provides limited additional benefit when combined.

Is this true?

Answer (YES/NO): NO